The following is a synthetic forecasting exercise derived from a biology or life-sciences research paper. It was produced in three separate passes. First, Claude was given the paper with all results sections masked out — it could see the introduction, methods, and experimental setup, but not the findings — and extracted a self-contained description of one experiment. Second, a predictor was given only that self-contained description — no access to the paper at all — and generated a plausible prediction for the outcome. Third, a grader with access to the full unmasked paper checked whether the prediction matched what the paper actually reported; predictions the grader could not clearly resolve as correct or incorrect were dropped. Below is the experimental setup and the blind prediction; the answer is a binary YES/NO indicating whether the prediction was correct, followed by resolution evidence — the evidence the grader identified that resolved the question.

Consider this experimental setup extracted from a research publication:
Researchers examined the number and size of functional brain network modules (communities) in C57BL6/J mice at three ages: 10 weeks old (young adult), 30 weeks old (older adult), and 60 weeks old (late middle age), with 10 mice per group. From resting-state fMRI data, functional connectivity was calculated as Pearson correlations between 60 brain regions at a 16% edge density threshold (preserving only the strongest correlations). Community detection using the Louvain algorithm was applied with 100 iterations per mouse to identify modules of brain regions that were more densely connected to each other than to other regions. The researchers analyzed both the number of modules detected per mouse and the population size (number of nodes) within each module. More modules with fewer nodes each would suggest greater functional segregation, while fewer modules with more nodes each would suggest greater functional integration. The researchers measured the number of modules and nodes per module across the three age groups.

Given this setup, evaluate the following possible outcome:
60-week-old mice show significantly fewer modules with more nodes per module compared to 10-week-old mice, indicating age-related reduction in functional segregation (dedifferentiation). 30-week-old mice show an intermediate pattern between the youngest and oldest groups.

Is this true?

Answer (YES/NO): NO